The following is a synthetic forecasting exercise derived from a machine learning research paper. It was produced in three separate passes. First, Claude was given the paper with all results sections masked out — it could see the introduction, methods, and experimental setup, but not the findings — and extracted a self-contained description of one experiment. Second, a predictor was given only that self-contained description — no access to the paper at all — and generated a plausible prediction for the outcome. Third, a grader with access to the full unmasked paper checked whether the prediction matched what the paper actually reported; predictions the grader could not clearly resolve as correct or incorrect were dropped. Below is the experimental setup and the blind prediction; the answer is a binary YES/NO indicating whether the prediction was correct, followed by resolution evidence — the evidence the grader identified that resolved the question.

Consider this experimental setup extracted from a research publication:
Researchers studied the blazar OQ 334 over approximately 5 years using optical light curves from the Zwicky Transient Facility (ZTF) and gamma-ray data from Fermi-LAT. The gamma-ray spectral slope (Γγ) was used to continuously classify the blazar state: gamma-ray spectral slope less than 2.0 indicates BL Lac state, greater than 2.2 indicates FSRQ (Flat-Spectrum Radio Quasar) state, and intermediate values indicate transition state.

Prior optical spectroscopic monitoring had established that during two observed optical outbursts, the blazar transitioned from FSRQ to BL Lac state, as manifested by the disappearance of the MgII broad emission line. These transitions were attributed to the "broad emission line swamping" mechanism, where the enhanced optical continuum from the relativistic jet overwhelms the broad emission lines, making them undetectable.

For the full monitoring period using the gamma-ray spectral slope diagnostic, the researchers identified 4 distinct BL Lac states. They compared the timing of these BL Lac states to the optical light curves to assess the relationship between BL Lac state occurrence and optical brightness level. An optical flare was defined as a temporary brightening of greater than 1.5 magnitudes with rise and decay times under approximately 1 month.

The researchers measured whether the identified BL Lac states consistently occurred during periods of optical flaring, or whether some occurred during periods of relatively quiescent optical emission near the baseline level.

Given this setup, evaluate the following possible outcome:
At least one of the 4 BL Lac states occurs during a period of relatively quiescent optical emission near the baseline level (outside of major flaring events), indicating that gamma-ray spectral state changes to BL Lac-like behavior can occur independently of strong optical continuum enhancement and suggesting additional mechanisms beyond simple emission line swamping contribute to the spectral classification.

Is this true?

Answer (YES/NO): NO